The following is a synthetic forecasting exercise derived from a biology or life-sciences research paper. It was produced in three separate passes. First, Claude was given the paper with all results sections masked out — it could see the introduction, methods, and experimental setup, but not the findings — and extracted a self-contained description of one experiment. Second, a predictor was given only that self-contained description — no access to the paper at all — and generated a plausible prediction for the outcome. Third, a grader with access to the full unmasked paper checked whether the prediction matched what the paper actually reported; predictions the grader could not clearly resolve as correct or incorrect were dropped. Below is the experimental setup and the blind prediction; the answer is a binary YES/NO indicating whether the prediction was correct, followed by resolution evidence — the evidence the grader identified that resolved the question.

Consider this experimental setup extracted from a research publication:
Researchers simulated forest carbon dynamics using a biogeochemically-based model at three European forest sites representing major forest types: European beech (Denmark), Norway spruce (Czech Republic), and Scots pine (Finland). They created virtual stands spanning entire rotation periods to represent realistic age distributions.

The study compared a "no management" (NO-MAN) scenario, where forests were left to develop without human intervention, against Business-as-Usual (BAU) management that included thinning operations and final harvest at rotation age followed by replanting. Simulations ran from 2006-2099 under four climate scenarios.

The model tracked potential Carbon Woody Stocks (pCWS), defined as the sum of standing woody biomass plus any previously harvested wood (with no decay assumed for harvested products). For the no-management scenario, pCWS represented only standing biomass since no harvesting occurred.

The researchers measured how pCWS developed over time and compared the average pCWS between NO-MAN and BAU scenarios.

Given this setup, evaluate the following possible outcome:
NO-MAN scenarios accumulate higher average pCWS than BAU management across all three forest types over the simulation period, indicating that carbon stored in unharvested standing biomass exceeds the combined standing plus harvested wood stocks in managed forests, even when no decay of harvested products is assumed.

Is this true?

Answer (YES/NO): NO